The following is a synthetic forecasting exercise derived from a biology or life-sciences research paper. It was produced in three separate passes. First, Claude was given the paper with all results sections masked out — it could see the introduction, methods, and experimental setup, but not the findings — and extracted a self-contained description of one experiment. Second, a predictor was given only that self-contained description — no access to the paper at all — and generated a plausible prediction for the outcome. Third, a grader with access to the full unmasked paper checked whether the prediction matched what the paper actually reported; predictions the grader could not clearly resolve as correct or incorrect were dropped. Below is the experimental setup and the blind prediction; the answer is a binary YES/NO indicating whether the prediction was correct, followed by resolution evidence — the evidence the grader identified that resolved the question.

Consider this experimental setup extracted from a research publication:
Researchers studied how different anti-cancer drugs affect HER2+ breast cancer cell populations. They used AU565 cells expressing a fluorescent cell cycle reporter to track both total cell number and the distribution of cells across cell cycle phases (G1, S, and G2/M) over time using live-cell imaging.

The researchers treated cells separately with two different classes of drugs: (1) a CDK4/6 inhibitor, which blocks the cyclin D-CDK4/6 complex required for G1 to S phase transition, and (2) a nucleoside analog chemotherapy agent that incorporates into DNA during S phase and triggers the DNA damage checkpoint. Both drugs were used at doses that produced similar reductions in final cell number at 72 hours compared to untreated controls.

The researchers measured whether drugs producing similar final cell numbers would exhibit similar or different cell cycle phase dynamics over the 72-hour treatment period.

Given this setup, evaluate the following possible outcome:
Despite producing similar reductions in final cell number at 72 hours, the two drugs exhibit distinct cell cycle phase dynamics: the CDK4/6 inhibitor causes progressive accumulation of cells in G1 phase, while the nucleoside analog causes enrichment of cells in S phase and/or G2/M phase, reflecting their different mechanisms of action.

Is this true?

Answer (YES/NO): YES